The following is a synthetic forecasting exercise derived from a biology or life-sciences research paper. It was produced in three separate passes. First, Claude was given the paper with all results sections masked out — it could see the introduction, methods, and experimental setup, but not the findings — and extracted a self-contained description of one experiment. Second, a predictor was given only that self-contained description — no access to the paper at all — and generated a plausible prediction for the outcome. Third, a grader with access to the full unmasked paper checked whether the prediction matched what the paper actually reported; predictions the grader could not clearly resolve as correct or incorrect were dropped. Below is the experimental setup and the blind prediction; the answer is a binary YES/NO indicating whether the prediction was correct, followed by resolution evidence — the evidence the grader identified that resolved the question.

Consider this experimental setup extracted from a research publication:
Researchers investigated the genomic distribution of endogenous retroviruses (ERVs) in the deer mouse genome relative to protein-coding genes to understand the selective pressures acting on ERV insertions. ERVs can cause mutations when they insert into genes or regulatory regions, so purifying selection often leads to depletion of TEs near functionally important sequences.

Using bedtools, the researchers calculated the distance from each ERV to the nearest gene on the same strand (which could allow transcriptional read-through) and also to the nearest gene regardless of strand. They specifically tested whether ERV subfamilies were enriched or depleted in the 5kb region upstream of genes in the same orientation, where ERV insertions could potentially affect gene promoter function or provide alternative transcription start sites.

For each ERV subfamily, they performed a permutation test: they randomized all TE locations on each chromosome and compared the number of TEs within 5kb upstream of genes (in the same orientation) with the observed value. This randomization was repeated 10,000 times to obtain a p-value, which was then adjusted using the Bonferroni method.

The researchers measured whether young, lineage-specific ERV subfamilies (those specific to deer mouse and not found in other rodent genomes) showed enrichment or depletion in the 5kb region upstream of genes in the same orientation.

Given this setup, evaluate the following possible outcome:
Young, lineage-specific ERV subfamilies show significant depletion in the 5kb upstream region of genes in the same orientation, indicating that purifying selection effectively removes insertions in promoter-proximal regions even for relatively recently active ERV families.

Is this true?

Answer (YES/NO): YES